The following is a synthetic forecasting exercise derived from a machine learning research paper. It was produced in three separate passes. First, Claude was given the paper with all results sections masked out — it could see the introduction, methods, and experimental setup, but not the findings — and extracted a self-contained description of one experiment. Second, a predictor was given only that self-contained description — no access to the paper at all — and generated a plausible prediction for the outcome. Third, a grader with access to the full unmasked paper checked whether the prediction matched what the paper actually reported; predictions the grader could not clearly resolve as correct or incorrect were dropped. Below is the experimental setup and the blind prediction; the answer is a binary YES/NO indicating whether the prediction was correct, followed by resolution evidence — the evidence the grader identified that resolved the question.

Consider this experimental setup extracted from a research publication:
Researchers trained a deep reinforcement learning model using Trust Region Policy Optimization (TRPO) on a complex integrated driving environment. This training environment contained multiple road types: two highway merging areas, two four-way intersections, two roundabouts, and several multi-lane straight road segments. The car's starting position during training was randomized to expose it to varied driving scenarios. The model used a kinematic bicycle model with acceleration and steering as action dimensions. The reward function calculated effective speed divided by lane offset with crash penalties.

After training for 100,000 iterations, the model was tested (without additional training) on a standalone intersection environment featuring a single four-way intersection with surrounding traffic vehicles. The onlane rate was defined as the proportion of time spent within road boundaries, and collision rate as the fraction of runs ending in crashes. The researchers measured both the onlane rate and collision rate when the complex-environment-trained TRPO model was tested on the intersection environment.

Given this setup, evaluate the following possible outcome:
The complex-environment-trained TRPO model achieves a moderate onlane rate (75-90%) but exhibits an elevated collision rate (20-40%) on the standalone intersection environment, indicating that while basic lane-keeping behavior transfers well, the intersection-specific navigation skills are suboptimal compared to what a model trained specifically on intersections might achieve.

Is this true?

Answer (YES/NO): NO